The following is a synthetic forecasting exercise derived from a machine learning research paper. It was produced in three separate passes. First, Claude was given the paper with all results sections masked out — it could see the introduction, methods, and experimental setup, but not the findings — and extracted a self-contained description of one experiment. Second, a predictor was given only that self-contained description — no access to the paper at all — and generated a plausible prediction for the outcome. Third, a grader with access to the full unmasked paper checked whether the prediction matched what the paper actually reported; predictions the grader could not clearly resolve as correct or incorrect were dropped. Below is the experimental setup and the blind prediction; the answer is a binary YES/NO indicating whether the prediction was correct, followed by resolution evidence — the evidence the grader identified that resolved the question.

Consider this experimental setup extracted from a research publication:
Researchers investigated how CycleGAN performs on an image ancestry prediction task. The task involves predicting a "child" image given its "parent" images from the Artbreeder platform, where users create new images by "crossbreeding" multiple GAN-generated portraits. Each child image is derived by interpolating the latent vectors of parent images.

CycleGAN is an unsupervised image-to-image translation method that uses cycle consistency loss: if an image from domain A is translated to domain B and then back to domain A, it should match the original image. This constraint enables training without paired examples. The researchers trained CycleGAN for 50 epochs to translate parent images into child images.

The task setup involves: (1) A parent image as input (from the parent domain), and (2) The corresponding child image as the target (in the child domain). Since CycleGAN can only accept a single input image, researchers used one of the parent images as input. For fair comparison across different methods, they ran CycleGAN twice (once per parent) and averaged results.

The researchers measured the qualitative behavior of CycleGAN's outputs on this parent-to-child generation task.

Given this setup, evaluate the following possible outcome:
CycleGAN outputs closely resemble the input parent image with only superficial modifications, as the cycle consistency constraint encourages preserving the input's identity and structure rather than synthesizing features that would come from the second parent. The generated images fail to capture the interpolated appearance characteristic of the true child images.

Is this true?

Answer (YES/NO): YES